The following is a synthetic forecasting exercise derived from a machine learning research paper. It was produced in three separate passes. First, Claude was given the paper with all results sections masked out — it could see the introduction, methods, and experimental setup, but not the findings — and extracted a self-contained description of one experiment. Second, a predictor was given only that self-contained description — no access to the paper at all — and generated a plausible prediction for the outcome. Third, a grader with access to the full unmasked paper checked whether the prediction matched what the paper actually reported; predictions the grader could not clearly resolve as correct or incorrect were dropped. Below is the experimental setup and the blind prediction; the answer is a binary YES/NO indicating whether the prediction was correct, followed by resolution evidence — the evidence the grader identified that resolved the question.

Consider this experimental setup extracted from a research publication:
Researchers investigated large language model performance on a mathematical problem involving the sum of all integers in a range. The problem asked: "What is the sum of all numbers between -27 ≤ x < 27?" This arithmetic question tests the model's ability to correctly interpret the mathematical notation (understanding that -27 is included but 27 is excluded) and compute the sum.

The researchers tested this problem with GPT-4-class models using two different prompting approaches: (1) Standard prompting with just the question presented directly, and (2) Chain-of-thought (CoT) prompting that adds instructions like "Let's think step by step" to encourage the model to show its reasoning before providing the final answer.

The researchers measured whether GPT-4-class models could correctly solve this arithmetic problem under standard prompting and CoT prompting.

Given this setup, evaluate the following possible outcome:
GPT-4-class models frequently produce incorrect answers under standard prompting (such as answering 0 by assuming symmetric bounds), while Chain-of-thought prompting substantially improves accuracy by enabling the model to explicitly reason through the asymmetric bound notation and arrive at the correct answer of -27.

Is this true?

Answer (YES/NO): NO